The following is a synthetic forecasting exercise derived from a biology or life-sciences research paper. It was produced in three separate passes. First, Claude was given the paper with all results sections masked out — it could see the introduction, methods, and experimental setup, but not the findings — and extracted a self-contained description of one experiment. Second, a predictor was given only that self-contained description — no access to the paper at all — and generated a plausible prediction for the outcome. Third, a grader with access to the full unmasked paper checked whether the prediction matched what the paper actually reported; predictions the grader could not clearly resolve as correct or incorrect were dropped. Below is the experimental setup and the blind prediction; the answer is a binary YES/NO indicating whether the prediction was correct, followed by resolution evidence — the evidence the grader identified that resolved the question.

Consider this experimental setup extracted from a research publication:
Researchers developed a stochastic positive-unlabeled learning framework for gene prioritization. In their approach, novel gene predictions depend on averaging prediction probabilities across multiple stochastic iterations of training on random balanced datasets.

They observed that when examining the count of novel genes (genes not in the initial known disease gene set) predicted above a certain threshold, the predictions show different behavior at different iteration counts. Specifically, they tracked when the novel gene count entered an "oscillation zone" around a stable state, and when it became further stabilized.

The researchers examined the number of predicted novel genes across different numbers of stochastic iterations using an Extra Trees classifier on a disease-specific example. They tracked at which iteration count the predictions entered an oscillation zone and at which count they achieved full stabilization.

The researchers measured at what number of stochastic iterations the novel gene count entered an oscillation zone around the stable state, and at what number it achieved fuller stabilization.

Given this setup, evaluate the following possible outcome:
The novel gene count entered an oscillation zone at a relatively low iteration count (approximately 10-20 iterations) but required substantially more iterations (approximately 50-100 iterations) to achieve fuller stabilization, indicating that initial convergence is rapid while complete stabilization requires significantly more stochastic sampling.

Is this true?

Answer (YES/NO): NO